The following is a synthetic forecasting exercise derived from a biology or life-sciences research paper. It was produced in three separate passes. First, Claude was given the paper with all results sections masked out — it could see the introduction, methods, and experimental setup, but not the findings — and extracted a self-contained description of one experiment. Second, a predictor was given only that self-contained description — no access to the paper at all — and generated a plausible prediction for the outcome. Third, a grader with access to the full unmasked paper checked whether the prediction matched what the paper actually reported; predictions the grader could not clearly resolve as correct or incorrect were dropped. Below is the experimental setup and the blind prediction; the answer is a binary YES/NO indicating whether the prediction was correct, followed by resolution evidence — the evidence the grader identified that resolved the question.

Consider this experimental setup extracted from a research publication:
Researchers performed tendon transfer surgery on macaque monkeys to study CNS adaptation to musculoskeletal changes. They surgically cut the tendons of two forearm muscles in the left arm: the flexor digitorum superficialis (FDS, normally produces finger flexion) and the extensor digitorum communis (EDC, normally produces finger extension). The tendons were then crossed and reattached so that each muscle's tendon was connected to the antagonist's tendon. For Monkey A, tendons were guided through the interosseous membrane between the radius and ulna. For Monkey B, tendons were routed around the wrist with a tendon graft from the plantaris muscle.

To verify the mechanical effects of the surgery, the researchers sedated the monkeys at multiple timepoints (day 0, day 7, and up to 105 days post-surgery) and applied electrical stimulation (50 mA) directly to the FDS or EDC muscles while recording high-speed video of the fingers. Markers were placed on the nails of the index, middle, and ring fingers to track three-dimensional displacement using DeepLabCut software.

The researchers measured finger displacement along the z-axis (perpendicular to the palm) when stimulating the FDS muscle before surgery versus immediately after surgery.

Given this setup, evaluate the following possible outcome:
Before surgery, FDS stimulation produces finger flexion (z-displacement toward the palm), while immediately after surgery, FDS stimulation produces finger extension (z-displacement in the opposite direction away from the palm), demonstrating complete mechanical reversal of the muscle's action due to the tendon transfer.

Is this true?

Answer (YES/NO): YES